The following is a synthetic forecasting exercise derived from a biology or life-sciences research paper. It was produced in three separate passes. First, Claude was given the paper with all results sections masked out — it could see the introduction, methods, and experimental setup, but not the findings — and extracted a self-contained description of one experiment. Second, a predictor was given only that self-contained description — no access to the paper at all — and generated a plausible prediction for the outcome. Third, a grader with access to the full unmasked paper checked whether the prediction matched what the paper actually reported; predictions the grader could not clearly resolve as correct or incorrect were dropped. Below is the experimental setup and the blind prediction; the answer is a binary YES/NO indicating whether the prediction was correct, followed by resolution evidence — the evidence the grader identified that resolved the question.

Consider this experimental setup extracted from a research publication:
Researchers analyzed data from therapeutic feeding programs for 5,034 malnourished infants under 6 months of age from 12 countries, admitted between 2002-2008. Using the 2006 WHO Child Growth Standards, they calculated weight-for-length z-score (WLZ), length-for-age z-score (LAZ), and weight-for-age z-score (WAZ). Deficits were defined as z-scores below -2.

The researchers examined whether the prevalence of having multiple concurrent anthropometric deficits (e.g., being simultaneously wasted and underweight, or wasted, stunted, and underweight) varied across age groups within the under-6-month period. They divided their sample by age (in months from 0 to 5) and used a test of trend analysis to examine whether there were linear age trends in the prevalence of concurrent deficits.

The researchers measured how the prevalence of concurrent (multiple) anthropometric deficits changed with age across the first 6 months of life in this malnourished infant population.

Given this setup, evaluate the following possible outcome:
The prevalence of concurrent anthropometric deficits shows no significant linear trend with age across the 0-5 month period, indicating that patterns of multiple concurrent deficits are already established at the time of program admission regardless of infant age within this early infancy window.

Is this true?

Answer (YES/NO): NO